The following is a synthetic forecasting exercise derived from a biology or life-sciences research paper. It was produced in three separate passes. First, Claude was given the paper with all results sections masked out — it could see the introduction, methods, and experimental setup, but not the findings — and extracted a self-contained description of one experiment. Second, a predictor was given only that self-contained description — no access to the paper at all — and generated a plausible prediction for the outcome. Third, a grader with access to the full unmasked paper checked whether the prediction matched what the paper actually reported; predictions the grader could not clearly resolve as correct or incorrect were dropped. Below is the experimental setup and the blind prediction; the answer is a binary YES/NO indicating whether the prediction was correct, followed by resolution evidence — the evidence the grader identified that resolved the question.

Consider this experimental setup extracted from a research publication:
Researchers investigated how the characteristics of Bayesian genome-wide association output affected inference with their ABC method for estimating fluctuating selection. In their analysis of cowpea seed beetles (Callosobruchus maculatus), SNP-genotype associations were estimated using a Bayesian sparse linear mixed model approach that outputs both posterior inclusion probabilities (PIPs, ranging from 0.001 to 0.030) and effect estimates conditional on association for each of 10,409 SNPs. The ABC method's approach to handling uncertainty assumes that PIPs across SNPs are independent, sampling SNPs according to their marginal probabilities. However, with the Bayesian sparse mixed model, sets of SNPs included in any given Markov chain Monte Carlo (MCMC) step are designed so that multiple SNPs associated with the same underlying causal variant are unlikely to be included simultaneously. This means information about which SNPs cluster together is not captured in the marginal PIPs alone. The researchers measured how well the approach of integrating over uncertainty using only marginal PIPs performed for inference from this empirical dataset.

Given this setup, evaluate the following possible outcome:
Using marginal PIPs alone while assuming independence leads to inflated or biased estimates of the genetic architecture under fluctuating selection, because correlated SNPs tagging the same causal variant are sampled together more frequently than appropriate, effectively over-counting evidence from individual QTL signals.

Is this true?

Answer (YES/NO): NO